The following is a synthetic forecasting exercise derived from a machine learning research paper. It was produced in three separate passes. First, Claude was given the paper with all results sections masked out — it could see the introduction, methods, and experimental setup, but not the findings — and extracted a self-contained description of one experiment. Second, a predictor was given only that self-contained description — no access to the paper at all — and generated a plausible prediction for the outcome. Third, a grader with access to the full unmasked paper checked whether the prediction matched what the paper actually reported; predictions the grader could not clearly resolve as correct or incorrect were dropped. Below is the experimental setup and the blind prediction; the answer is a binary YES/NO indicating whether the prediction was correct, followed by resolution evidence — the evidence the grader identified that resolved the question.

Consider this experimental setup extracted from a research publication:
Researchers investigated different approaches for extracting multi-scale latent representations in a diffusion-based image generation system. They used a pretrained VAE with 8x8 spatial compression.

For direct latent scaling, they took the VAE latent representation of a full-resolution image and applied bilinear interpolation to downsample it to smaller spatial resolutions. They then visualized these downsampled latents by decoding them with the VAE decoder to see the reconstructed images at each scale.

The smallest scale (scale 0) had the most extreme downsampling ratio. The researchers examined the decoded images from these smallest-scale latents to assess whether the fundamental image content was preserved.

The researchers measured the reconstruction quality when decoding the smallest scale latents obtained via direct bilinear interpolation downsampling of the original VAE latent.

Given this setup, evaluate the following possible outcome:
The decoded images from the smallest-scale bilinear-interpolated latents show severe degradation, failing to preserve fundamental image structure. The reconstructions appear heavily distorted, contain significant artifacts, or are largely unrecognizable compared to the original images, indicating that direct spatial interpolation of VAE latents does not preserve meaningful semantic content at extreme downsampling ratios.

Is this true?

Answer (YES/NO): YES